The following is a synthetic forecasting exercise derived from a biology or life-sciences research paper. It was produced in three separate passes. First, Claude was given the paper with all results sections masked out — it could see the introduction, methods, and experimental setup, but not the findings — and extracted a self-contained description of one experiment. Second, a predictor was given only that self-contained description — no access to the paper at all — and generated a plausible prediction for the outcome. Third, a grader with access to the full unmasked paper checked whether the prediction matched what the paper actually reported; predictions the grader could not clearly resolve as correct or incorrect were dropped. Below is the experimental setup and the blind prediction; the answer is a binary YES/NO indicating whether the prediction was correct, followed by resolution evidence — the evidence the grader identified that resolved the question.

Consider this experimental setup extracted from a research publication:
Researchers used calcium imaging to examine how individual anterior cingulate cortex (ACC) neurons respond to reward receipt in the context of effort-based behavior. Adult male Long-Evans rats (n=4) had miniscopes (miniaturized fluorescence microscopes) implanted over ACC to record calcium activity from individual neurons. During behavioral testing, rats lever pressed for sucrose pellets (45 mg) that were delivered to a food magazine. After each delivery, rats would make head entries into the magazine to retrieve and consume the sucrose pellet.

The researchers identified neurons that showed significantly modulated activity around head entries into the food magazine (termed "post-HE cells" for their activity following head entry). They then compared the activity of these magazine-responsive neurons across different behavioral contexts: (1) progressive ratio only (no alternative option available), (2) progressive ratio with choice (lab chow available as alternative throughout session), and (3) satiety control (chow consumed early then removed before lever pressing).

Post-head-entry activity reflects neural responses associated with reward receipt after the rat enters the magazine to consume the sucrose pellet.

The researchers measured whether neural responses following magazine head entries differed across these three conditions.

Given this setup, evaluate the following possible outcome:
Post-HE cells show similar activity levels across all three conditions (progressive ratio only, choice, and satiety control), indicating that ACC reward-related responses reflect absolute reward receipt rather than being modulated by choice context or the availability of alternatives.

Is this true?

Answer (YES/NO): NO